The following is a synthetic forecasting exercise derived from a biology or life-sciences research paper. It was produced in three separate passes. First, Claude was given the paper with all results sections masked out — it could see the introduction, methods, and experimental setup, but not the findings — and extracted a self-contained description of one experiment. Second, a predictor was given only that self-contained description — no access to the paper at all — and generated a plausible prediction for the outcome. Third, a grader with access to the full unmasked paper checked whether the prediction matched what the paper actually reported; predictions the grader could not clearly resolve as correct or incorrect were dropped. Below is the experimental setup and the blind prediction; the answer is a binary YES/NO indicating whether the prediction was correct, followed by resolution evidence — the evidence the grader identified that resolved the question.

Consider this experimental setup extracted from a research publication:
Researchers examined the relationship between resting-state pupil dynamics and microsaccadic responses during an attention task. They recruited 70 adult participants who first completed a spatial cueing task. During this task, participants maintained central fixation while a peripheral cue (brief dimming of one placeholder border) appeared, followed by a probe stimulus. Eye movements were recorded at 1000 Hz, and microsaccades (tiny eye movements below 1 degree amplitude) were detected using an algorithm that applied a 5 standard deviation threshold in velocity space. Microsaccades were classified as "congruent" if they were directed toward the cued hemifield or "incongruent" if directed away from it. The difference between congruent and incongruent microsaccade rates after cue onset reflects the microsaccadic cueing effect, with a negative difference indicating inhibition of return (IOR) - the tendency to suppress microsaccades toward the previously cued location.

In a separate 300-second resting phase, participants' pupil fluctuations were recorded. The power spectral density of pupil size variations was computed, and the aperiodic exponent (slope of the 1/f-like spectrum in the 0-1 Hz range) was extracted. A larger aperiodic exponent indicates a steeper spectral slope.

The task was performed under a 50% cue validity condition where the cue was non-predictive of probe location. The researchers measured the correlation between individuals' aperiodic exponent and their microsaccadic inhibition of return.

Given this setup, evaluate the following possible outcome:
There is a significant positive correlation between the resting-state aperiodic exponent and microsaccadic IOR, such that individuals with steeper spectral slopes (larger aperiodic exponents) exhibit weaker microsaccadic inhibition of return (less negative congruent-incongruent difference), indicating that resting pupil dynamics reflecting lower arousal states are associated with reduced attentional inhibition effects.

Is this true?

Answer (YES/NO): YES